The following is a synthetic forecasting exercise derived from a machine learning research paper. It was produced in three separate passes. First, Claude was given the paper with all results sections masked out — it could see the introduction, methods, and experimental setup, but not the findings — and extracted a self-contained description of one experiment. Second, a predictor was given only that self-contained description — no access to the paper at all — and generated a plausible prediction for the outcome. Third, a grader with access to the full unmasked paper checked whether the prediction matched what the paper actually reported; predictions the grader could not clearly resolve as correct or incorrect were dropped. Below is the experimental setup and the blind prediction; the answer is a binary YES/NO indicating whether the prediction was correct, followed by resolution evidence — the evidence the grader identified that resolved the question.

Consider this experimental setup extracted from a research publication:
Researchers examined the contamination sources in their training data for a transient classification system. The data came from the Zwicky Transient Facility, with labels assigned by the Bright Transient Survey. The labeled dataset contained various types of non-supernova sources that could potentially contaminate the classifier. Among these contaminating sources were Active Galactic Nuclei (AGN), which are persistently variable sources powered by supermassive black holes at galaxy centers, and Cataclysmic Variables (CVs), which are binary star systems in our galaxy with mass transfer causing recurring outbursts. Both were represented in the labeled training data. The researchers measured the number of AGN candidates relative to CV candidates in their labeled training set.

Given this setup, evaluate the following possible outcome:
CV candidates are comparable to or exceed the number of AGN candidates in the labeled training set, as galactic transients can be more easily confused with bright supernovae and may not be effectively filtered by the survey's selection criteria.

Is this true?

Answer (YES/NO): NO